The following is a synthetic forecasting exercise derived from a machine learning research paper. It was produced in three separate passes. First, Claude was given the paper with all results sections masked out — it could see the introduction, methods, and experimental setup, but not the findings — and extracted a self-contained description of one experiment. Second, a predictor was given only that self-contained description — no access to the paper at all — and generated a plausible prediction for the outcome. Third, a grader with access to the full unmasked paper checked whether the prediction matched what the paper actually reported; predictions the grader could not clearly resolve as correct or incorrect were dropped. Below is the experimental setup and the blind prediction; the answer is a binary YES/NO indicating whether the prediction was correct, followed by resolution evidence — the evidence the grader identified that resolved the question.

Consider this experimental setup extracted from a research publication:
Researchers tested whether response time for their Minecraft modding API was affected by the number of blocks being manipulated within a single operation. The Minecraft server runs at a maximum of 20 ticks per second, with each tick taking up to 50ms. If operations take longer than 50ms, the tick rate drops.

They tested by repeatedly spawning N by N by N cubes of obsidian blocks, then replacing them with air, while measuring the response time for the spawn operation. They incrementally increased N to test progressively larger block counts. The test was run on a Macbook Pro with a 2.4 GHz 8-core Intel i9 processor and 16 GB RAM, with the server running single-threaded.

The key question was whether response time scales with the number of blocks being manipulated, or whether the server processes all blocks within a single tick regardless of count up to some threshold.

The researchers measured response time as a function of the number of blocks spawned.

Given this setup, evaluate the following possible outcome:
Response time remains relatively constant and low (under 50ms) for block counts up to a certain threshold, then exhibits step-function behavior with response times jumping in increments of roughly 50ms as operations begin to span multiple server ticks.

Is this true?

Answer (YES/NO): NO